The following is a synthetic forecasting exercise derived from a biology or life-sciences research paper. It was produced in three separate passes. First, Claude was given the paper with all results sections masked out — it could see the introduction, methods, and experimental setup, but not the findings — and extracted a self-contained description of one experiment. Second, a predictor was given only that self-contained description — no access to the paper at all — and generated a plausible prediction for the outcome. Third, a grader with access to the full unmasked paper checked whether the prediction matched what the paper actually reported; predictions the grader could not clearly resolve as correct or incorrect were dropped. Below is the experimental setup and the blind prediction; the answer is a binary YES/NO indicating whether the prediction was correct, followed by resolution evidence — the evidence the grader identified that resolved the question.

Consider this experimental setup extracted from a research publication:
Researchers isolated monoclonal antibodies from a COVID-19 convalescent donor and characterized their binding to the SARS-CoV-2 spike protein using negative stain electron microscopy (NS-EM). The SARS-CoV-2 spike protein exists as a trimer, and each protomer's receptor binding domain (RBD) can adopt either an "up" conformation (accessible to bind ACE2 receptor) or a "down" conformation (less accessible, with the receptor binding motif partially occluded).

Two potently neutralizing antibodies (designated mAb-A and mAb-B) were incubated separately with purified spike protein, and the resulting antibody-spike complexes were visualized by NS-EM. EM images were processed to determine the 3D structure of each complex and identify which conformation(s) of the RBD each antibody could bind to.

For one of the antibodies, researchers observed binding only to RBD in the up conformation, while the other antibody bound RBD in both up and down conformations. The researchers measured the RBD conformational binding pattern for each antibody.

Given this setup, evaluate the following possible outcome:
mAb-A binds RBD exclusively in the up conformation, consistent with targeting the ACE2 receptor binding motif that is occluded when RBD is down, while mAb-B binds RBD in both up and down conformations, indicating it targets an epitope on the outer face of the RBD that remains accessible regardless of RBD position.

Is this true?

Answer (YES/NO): YES